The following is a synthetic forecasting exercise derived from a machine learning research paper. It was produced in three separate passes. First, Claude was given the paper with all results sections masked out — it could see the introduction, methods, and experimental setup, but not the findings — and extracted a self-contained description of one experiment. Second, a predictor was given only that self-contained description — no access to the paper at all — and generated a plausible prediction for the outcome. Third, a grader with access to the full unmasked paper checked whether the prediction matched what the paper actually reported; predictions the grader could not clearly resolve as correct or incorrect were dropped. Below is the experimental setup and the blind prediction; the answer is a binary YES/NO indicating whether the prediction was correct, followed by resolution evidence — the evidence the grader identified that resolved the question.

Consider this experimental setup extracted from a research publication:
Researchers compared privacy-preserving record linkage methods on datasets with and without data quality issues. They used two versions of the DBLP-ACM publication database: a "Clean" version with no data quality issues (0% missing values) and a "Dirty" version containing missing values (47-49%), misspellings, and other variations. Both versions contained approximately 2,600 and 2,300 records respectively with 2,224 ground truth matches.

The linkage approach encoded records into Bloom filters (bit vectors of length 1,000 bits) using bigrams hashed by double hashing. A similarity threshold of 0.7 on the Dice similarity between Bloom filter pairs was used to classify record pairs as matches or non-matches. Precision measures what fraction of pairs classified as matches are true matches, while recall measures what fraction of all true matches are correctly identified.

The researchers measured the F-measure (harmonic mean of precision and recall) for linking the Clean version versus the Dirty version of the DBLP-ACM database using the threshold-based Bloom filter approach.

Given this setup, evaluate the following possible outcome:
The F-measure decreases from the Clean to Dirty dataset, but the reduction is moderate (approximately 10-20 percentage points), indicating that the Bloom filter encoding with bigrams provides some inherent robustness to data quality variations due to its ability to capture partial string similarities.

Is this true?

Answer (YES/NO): YES